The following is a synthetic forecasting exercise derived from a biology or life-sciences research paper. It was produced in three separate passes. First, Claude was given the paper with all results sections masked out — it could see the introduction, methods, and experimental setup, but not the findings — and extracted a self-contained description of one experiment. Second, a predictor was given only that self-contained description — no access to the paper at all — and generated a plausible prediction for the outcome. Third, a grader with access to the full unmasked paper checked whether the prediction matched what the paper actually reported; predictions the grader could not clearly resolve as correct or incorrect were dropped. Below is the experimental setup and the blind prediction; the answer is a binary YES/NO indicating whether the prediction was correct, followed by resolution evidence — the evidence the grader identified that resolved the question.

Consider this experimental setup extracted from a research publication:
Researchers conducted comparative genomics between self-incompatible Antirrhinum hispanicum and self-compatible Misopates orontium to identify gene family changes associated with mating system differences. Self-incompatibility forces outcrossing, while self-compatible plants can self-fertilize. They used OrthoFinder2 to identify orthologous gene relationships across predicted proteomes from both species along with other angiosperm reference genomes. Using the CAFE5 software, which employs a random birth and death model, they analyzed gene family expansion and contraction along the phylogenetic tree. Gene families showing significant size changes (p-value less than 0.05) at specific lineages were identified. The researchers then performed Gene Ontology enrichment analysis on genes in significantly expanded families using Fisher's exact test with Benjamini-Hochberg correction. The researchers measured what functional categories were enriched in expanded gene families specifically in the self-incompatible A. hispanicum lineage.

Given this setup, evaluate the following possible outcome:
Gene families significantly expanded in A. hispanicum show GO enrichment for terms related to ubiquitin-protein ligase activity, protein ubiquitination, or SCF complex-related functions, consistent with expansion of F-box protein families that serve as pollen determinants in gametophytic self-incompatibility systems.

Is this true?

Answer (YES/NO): NO